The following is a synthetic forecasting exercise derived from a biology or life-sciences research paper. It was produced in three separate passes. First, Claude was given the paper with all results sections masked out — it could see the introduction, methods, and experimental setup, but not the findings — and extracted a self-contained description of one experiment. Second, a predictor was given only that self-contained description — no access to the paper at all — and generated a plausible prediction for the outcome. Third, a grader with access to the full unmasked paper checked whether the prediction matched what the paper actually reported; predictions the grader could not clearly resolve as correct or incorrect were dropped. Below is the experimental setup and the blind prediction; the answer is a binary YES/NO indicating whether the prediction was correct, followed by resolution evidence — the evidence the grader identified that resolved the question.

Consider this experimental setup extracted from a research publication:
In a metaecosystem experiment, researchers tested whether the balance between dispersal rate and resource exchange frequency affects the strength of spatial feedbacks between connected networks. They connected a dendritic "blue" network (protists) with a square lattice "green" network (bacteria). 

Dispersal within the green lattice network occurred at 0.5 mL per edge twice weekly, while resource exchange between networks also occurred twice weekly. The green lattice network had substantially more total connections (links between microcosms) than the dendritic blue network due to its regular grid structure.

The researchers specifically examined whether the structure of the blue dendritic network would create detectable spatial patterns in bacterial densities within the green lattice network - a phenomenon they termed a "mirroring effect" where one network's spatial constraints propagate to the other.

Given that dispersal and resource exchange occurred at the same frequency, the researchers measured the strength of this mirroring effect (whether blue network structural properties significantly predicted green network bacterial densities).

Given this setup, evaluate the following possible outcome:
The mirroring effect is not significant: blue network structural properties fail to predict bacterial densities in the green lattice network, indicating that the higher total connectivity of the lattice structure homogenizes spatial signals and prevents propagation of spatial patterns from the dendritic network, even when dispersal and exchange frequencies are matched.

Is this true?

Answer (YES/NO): NO